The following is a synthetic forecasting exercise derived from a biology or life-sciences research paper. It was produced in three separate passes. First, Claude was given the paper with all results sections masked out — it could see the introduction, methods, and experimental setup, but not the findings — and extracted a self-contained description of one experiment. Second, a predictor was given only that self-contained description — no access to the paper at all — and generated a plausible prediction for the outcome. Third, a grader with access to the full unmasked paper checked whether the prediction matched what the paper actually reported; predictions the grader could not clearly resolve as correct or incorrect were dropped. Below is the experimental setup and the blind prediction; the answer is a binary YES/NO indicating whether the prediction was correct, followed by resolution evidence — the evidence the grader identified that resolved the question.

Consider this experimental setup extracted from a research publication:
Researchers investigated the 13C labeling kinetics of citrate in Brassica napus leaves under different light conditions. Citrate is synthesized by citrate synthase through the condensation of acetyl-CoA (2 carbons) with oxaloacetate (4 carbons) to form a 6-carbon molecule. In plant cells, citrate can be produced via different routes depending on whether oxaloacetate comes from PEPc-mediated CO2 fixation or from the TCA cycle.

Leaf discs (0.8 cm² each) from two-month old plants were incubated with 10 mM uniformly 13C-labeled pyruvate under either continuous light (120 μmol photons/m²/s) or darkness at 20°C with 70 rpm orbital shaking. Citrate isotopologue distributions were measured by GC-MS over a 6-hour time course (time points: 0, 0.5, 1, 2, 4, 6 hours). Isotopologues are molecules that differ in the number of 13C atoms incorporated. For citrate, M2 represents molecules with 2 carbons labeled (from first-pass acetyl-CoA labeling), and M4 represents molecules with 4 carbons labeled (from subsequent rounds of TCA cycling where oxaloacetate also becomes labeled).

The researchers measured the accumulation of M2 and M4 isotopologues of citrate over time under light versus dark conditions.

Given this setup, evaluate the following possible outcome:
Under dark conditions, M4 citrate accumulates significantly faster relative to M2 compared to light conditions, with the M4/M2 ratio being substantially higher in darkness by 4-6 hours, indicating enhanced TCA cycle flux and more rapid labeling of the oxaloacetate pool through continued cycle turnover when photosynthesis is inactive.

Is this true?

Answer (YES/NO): NO